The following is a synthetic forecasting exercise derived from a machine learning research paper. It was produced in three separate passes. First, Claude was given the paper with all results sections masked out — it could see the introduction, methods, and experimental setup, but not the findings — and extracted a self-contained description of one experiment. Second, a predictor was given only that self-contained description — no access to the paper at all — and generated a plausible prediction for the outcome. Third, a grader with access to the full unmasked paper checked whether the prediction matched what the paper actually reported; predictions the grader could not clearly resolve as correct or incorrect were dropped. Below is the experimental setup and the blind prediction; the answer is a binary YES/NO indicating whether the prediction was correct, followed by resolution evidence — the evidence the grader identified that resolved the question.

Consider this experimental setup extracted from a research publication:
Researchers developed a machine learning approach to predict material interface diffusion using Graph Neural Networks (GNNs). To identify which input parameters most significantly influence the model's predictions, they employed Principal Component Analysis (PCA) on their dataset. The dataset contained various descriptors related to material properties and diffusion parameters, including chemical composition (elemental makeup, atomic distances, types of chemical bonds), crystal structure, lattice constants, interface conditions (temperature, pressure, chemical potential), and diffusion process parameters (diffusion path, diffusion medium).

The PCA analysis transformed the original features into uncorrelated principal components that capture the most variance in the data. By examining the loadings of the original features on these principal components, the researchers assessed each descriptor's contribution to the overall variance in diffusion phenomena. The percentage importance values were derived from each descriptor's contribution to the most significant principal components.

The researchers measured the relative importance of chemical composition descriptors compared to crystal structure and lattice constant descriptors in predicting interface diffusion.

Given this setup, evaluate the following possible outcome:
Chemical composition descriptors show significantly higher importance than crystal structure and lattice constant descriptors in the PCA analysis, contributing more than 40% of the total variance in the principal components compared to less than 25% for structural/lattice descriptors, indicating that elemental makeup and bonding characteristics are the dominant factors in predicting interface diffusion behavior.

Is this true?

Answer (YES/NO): NO